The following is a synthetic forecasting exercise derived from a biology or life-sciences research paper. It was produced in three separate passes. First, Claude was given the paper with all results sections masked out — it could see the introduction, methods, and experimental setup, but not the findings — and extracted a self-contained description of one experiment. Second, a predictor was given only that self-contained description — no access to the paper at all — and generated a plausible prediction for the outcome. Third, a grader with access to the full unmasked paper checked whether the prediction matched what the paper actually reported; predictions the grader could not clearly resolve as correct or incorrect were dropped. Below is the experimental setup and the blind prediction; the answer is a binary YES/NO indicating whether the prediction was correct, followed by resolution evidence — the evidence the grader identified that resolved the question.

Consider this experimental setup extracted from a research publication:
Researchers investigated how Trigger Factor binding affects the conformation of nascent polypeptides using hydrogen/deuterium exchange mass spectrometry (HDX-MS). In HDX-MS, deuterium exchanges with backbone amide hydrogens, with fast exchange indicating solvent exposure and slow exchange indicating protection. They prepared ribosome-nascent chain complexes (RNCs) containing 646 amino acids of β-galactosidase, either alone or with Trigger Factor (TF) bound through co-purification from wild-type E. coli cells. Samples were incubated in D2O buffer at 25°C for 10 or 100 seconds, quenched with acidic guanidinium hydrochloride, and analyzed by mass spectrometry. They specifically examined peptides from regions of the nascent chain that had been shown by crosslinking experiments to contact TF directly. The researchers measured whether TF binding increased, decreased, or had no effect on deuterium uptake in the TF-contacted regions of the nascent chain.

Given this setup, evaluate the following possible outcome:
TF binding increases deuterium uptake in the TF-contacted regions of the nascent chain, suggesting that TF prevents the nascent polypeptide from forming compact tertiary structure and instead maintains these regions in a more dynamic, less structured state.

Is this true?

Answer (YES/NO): YES